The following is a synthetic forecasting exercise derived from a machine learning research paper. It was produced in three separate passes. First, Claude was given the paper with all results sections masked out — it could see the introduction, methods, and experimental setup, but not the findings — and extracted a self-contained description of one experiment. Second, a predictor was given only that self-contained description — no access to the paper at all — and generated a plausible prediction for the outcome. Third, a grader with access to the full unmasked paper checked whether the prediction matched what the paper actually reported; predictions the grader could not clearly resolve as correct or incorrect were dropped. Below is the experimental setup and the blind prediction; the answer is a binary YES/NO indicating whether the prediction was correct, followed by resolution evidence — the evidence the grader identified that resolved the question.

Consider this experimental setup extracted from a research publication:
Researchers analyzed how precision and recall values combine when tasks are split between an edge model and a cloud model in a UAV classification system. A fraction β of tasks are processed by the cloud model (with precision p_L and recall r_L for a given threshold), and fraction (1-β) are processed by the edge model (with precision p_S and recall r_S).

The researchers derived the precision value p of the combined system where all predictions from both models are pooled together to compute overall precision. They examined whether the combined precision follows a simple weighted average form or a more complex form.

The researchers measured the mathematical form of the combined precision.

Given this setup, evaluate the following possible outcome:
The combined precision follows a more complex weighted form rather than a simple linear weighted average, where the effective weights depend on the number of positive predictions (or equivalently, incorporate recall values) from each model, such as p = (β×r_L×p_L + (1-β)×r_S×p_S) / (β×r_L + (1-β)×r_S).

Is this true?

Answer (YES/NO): NO